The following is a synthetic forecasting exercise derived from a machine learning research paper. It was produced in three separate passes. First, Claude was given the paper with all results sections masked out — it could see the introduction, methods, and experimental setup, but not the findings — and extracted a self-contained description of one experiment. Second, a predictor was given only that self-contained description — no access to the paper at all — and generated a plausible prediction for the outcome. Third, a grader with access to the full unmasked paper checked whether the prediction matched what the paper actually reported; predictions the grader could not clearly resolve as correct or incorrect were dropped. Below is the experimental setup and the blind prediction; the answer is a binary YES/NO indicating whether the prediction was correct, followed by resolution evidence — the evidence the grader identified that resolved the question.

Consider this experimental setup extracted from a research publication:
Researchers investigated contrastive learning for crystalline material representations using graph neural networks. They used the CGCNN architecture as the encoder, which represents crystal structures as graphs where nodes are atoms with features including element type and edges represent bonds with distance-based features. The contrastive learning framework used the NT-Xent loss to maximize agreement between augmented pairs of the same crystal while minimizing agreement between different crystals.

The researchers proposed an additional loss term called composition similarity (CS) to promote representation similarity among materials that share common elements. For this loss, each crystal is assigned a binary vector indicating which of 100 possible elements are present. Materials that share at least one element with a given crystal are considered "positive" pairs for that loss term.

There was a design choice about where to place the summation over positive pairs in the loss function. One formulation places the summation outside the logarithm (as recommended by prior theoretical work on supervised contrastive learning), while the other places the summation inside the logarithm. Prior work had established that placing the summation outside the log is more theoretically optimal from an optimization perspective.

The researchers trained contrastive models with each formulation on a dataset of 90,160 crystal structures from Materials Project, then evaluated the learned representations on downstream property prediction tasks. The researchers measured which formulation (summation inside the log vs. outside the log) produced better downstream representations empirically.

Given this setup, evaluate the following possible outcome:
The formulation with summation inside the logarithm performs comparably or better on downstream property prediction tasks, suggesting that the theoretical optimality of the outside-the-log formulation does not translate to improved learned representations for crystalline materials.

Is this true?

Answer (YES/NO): YES